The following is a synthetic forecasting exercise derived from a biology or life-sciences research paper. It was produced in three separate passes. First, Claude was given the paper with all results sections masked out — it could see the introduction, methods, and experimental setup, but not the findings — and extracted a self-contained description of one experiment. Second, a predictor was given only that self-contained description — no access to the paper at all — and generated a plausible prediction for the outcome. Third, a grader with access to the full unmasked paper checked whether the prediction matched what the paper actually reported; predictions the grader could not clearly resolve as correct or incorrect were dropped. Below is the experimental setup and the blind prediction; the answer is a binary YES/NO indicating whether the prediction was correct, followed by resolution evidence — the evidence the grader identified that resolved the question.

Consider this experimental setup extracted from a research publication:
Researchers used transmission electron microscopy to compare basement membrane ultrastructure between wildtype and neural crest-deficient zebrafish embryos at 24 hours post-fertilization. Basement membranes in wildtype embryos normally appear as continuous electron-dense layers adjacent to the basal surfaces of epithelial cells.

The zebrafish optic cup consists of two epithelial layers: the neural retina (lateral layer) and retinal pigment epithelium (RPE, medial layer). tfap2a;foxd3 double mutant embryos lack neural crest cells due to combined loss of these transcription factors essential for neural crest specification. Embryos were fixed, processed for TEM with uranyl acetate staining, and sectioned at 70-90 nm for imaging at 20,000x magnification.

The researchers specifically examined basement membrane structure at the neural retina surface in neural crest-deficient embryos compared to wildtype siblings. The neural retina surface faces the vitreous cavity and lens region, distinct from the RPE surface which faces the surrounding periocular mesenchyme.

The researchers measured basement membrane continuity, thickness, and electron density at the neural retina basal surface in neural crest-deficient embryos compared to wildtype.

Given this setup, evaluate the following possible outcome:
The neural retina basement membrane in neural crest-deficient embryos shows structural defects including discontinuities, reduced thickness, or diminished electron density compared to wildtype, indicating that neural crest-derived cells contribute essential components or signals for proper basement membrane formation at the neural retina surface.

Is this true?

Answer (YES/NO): NO